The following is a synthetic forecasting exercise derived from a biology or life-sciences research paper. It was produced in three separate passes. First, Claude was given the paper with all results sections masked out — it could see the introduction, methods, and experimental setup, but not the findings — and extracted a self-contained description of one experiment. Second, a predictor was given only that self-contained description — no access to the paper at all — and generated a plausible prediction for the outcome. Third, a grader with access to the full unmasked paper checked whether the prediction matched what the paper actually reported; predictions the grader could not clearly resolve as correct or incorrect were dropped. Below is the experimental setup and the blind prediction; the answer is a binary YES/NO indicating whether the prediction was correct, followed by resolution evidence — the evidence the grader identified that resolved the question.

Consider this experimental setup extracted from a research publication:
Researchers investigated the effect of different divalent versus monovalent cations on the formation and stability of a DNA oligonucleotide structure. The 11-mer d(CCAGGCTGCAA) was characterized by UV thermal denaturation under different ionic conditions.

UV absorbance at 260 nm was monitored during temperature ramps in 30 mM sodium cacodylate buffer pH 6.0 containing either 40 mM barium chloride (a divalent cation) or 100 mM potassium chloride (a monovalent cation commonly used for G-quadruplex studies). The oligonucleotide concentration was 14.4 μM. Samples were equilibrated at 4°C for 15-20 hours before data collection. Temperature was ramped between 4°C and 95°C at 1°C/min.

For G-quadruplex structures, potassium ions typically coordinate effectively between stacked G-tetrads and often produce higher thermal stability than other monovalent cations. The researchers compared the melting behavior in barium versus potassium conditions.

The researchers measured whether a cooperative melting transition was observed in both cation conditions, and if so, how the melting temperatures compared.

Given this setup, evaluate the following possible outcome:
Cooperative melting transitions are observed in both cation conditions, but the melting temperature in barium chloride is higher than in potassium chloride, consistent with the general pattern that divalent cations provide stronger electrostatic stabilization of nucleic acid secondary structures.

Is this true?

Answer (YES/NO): YES